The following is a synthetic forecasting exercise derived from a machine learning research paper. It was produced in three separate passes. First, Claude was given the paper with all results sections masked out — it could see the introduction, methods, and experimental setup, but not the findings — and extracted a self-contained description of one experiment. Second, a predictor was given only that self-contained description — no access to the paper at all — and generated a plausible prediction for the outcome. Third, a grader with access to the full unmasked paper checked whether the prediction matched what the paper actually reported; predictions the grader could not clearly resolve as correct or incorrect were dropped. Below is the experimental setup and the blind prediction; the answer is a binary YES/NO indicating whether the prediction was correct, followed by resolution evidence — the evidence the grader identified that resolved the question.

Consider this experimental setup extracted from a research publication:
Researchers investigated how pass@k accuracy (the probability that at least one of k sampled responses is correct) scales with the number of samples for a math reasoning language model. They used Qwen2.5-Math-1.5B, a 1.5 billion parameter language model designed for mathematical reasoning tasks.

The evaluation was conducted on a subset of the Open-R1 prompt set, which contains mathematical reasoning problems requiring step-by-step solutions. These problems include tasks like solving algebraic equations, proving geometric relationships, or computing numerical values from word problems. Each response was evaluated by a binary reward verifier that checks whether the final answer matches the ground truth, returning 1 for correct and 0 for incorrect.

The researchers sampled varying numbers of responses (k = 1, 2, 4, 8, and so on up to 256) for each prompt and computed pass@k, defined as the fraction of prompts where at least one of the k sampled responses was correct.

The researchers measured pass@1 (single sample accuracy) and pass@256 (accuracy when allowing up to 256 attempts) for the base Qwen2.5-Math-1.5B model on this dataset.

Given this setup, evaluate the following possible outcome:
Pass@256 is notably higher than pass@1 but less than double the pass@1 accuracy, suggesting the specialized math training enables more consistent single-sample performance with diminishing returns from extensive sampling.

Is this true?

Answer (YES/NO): NO